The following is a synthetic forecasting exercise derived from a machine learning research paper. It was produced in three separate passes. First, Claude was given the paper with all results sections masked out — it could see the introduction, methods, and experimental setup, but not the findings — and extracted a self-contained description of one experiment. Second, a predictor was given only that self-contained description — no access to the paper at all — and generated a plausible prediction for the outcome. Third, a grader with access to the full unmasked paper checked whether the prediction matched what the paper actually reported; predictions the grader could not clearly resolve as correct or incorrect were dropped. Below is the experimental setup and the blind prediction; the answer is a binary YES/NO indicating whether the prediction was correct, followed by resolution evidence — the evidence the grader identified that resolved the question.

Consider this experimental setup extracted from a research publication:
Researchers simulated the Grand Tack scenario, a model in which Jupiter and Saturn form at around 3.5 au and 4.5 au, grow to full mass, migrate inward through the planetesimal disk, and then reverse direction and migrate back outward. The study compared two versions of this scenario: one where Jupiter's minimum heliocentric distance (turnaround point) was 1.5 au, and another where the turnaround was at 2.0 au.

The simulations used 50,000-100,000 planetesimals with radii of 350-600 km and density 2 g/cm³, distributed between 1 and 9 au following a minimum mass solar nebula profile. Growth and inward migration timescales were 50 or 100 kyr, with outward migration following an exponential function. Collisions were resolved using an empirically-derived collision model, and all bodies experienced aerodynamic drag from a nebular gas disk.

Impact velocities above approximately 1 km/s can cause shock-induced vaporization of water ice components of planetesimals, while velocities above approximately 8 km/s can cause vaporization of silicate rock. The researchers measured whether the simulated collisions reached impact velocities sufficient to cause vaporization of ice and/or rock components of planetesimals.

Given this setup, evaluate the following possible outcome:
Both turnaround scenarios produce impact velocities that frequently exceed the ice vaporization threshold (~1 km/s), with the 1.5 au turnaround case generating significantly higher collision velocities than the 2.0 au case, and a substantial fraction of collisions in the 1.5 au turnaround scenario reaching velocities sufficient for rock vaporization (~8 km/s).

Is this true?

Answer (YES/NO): NO